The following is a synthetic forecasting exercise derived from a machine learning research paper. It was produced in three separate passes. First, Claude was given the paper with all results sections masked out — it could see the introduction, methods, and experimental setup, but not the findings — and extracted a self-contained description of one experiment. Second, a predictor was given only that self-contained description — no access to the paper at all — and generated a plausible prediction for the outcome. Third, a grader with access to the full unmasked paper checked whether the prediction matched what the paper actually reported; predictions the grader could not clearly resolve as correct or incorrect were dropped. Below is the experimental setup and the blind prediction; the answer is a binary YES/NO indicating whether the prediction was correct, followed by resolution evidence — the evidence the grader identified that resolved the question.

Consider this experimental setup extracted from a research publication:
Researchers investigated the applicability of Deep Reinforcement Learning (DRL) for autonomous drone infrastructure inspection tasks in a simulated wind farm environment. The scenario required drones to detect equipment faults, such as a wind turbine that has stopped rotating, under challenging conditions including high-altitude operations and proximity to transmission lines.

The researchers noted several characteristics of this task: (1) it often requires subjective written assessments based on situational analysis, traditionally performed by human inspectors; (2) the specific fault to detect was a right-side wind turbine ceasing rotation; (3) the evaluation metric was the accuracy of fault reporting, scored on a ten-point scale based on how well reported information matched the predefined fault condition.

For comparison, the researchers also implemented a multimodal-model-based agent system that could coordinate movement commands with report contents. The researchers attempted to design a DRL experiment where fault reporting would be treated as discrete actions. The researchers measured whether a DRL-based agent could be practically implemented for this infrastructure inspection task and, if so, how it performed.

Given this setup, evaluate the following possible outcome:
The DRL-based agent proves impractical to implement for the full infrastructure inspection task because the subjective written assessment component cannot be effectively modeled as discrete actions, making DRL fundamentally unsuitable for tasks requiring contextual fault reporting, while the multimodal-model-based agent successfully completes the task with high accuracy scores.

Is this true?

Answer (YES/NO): YES